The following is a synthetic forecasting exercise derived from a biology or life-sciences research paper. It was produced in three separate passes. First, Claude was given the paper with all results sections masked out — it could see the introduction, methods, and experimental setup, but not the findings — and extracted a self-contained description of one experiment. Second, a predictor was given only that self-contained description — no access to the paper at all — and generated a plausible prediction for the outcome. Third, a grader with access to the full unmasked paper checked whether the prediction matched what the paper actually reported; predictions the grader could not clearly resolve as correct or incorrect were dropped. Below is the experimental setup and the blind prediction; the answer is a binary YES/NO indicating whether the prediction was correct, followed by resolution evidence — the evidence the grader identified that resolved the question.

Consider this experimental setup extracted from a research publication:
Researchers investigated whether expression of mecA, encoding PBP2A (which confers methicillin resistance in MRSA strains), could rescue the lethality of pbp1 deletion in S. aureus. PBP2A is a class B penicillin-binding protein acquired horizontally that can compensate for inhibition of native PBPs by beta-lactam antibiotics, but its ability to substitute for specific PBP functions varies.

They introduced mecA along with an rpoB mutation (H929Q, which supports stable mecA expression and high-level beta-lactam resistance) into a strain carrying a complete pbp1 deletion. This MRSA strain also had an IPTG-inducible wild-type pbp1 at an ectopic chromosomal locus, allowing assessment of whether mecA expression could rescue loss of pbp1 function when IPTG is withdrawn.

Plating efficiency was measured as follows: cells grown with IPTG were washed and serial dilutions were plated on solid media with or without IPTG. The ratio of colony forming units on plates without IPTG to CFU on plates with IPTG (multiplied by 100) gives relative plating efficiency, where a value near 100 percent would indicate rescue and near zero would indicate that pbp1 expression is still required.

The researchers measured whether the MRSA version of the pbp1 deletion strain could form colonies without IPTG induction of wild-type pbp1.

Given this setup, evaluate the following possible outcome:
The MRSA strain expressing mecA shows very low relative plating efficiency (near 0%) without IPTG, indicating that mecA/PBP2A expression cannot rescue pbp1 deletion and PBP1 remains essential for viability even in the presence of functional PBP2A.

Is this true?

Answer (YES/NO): YES